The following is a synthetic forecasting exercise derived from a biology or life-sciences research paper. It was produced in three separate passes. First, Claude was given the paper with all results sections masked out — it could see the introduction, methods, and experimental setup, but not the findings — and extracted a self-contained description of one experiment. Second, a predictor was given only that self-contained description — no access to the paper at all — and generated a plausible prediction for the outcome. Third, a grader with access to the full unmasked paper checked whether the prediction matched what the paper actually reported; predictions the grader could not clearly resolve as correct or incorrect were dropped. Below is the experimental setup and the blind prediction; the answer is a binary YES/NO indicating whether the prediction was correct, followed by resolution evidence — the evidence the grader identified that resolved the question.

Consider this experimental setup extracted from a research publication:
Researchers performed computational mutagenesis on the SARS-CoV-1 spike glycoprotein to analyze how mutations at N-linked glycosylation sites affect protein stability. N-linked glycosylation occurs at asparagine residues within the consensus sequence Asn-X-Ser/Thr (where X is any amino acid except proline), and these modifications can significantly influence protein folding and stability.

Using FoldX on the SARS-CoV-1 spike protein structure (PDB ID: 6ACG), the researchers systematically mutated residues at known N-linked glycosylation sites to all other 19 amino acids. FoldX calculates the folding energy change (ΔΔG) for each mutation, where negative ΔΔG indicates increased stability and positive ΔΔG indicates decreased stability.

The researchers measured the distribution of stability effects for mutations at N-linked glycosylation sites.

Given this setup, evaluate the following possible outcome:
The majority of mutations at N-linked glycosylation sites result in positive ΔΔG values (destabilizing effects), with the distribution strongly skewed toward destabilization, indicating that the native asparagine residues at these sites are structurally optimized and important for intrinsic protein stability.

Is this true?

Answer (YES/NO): NO